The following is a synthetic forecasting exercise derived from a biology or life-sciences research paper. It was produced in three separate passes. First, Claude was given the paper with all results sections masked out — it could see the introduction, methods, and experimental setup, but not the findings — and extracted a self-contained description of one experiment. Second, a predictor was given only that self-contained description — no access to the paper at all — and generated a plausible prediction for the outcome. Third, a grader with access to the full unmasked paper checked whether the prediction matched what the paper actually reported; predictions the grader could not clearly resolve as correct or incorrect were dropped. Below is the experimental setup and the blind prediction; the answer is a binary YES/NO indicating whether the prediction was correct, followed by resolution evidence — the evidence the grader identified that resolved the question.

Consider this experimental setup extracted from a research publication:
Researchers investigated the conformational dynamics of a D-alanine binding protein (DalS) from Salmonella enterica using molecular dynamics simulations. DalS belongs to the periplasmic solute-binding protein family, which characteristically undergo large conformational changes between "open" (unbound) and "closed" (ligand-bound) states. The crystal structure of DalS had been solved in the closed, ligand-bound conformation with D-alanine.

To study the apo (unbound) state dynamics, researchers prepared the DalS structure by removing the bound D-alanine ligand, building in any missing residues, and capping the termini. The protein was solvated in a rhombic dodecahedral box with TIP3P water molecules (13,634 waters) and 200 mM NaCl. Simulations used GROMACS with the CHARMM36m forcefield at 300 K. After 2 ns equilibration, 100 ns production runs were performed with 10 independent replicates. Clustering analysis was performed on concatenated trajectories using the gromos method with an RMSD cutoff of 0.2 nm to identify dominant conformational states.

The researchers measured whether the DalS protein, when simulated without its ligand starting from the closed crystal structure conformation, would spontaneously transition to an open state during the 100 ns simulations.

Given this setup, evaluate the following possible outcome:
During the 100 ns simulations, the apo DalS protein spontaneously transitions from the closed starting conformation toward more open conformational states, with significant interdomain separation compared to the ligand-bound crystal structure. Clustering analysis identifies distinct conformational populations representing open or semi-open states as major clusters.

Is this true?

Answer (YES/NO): YES